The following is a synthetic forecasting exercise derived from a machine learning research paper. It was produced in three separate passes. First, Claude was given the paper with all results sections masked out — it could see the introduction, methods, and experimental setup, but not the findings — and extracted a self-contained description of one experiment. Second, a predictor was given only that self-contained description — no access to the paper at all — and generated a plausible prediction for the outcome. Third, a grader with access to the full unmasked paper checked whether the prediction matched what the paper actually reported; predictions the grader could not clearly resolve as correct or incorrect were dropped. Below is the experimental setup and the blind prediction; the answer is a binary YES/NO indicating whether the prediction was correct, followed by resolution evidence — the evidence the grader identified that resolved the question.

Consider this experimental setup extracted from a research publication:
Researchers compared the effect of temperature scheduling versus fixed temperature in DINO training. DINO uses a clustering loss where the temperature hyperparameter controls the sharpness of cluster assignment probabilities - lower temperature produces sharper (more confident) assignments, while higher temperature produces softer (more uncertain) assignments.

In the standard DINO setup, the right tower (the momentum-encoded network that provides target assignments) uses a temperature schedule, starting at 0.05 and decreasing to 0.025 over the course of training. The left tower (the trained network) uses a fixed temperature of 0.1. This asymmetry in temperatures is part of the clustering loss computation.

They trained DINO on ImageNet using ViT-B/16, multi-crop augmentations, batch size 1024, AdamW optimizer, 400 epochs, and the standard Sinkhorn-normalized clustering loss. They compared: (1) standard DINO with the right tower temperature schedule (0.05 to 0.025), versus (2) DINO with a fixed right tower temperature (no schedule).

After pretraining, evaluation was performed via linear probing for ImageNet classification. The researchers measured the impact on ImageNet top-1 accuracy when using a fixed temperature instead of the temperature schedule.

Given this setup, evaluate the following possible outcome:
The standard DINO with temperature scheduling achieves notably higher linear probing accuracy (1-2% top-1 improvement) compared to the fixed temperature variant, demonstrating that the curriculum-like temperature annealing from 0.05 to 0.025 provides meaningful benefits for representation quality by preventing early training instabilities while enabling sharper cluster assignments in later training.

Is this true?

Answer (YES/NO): NO